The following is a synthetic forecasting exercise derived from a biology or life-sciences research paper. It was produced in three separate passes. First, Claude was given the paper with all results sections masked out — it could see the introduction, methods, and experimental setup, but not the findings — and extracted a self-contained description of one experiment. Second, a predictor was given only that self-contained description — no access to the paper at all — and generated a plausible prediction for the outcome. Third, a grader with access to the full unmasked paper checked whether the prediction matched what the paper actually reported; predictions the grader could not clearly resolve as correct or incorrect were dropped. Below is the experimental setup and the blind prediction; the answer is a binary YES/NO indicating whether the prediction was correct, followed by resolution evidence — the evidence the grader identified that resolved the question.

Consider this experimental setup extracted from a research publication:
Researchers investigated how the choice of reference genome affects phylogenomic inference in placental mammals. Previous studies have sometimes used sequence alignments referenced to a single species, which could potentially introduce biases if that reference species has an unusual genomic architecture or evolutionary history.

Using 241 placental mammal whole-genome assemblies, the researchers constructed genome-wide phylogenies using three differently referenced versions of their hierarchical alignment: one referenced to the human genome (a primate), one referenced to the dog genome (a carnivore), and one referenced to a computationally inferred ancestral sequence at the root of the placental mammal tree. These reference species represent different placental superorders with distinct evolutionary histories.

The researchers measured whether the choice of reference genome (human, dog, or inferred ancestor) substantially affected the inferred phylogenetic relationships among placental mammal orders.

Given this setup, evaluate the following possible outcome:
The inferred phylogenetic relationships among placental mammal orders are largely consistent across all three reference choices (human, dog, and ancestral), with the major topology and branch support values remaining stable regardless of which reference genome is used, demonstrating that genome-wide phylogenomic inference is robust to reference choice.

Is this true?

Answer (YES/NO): YES